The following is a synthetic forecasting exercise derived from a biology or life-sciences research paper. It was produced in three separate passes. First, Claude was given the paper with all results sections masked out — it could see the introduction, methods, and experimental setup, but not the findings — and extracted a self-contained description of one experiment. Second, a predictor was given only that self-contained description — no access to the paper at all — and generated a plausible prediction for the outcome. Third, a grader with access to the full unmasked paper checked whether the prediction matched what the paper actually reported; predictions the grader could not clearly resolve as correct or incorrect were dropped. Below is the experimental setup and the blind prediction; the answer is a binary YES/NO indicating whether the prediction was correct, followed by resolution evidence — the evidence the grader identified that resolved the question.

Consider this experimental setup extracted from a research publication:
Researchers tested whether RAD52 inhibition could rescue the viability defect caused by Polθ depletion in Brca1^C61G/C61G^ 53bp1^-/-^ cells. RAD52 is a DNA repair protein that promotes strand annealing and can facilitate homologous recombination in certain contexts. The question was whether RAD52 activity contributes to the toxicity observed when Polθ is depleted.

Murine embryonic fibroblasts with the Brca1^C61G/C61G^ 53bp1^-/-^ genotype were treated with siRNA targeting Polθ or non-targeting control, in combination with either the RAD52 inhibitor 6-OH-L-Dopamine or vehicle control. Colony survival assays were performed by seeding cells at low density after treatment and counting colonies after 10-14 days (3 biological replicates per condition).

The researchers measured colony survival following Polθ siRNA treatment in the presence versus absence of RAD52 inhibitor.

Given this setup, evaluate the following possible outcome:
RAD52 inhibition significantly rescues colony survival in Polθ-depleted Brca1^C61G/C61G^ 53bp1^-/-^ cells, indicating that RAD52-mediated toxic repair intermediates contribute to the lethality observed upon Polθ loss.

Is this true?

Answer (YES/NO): YES